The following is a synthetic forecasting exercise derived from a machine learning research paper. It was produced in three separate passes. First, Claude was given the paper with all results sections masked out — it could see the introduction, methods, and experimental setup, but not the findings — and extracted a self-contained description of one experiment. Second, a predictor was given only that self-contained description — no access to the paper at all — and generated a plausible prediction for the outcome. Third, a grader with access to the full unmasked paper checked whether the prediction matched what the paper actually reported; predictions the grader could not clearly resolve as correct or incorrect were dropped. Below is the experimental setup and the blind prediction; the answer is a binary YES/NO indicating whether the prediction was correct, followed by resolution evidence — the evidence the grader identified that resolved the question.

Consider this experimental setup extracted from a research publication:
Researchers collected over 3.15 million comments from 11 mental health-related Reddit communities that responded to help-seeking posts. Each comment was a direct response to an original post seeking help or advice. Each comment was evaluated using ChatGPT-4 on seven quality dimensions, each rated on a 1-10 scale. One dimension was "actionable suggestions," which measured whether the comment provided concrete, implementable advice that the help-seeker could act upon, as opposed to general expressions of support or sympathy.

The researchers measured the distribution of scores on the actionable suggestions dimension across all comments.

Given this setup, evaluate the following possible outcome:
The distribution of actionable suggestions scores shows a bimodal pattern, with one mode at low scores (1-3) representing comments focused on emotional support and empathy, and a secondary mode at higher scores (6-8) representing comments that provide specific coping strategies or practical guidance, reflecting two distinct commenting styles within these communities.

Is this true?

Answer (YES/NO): NO